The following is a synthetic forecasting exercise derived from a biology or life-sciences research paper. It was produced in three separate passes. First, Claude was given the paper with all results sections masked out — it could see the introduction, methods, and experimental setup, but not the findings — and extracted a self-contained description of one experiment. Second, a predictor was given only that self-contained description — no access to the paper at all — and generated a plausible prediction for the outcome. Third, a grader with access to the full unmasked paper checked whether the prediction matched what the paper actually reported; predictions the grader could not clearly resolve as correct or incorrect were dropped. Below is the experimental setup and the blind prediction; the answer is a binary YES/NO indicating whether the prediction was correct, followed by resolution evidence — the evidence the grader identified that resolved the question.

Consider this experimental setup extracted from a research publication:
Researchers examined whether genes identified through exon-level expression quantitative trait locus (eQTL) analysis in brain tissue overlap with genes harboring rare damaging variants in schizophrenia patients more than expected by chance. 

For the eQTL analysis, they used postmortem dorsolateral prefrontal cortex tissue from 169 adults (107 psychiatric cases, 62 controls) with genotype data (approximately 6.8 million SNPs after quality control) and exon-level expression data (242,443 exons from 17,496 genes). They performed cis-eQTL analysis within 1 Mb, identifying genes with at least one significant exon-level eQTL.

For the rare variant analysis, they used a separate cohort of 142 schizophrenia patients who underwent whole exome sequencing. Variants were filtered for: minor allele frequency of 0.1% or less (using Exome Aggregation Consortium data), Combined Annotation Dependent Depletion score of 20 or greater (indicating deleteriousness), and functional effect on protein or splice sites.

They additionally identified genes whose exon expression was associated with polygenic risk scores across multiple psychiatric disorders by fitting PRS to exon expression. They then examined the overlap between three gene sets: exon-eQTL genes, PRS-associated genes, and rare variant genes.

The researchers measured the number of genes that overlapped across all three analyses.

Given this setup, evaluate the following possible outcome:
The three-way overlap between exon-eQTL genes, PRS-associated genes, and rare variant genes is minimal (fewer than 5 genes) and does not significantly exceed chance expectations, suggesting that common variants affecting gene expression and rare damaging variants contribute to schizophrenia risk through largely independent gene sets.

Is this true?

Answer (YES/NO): NO